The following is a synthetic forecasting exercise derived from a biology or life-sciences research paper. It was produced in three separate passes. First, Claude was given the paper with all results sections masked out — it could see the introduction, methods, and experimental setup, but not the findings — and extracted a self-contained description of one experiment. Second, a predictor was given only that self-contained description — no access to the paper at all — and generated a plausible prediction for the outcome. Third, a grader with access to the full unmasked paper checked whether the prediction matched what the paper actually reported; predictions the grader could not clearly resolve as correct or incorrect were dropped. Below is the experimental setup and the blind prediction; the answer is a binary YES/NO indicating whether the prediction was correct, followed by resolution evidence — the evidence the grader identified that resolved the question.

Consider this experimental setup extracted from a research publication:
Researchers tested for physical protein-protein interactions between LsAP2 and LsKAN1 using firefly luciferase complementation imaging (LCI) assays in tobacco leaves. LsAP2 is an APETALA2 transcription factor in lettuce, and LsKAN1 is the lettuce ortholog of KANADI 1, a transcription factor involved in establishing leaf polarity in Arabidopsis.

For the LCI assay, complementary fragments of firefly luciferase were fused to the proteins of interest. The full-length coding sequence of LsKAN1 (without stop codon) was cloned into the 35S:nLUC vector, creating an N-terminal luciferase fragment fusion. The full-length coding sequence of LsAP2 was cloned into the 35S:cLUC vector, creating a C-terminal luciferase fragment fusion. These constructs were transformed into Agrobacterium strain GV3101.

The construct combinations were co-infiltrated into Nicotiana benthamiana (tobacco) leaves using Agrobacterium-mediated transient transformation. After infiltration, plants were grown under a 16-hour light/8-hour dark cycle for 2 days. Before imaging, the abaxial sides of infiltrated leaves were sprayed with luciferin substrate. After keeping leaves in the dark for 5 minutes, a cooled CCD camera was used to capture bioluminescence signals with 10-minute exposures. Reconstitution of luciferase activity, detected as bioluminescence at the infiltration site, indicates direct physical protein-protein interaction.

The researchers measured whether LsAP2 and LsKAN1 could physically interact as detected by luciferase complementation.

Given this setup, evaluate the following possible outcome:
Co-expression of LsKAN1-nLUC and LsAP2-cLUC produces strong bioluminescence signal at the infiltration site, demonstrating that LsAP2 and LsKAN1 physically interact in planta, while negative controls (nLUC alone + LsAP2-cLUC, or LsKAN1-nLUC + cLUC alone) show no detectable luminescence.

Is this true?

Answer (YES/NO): YES